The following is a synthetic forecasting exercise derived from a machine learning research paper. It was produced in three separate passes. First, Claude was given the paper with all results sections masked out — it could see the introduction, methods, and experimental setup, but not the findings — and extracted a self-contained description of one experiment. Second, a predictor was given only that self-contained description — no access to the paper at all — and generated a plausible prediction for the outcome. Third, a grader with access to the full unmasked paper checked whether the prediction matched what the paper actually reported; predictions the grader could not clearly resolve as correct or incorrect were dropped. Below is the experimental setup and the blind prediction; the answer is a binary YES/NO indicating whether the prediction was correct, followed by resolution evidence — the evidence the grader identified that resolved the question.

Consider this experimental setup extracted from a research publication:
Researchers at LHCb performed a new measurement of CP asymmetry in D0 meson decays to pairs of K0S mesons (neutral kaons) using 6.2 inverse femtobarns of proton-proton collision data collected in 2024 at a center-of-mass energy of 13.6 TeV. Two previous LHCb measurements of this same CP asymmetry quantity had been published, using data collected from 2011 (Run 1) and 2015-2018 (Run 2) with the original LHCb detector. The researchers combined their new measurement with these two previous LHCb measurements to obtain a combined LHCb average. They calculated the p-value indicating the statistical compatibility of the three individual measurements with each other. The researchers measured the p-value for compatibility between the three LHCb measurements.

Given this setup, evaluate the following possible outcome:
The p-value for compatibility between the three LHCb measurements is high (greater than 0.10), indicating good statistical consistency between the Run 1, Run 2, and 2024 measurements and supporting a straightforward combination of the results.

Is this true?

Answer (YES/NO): NO